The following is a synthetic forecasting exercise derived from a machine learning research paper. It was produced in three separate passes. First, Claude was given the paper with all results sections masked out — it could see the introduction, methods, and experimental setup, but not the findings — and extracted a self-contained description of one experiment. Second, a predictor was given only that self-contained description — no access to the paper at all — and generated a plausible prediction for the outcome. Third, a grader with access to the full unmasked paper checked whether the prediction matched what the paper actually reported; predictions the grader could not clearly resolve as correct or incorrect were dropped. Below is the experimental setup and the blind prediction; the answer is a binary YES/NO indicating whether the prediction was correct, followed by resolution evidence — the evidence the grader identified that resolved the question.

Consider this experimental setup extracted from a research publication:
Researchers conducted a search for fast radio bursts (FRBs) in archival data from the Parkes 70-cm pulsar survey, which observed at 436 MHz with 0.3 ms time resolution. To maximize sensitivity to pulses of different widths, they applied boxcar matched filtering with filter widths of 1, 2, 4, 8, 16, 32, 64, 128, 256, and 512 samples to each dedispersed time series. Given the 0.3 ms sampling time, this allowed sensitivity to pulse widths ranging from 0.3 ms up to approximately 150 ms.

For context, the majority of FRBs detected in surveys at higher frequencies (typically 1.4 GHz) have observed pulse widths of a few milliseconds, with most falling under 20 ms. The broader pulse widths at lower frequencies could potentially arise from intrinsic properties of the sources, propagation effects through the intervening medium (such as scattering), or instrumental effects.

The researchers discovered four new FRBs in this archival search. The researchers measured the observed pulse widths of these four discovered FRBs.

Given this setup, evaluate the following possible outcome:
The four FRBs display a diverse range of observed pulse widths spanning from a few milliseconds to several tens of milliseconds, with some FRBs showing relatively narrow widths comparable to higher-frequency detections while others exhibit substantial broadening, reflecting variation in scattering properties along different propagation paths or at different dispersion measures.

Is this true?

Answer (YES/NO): NO